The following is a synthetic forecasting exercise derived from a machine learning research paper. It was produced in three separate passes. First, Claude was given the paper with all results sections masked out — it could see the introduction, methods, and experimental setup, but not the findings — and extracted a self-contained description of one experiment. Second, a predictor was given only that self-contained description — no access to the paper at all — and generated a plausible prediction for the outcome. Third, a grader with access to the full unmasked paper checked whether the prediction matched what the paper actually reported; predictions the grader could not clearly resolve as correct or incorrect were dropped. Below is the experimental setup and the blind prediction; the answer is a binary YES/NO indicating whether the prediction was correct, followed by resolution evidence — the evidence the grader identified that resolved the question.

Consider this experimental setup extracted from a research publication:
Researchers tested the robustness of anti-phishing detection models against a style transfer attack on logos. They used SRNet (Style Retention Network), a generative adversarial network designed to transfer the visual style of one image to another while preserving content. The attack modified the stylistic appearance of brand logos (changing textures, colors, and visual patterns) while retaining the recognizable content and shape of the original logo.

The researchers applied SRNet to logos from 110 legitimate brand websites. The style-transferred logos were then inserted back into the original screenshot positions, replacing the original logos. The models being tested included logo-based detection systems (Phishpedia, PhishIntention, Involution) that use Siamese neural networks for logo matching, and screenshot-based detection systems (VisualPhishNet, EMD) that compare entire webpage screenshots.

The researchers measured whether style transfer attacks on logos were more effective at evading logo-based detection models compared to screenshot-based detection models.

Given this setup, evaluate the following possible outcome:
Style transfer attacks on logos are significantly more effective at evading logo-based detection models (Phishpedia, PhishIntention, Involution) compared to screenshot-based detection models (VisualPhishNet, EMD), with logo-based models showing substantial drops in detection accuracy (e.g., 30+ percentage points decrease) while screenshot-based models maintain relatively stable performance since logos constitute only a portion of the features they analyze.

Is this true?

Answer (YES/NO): YES